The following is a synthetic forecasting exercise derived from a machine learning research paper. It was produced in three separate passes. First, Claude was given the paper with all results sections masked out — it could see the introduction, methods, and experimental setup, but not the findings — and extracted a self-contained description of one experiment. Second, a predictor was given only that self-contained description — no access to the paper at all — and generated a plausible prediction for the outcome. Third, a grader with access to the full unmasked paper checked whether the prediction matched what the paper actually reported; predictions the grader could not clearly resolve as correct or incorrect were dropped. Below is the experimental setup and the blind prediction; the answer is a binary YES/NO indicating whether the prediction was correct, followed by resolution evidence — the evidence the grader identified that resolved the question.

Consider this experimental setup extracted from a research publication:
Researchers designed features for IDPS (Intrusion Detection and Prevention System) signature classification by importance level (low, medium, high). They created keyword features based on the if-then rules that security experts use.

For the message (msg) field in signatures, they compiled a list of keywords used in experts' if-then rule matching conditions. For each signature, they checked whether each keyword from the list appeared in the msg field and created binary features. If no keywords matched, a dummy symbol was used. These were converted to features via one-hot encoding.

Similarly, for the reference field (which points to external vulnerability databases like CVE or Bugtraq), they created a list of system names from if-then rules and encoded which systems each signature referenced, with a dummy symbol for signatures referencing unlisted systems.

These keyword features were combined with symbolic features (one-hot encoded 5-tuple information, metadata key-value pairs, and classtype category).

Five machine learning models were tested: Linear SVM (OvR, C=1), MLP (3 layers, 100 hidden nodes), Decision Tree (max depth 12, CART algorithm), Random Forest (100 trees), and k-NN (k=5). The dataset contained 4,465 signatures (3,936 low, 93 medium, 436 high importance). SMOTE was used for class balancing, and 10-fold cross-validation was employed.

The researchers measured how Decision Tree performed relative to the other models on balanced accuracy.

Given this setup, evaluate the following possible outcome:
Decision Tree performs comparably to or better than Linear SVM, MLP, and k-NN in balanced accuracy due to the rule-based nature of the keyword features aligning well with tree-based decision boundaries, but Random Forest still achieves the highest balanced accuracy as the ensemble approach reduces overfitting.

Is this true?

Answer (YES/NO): NO